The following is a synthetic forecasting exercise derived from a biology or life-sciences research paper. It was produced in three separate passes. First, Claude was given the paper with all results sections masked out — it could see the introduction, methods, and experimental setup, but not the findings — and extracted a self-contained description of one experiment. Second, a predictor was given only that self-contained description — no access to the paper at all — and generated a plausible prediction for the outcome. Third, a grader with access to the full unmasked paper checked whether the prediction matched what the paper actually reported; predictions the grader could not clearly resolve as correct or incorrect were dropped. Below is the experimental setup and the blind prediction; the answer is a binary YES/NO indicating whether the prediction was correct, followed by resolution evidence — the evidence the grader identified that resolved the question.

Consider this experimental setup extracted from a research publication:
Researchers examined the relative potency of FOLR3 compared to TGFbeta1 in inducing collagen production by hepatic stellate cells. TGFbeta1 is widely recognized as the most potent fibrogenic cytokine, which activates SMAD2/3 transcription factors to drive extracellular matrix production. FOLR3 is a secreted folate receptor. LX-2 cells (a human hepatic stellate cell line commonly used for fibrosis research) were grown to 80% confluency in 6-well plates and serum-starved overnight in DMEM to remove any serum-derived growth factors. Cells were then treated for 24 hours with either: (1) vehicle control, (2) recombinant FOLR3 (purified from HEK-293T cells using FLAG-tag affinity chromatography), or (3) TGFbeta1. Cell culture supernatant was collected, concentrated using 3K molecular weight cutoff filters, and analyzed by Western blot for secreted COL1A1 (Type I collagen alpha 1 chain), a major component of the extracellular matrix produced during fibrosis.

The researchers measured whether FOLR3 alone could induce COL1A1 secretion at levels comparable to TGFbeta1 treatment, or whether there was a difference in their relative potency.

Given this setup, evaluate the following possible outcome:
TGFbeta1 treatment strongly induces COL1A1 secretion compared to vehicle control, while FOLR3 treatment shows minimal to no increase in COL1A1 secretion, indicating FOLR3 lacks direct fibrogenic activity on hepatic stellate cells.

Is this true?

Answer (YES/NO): NO